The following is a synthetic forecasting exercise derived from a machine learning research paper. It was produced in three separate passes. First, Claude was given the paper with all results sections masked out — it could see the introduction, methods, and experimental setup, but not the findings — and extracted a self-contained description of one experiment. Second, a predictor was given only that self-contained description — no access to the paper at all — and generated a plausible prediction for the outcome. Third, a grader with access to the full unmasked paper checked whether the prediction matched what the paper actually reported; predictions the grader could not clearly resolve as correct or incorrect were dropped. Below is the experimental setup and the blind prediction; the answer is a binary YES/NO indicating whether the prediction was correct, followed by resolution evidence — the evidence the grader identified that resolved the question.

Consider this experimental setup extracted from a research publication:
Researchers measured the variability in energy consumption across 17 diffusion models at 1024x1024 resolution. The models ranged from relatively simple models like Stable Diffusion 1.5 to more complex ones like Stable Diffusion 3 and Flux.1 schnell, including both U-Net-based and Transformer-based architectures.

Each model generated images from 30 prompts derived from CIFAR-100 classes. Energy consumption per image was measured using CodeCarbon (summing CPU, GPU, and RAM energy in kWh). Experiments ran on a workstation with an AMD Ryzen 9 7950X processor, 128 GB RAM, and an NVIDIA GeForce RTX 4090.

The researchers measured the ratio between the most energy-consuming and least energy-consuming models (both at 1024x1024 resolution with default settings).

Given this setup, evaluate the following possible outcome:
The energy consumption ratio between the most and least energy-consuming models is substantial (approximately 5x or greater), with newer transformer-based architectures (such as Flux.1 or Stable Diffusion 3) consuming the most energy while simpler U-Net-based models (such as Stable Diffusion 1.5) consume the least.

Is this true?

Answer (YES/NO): NO